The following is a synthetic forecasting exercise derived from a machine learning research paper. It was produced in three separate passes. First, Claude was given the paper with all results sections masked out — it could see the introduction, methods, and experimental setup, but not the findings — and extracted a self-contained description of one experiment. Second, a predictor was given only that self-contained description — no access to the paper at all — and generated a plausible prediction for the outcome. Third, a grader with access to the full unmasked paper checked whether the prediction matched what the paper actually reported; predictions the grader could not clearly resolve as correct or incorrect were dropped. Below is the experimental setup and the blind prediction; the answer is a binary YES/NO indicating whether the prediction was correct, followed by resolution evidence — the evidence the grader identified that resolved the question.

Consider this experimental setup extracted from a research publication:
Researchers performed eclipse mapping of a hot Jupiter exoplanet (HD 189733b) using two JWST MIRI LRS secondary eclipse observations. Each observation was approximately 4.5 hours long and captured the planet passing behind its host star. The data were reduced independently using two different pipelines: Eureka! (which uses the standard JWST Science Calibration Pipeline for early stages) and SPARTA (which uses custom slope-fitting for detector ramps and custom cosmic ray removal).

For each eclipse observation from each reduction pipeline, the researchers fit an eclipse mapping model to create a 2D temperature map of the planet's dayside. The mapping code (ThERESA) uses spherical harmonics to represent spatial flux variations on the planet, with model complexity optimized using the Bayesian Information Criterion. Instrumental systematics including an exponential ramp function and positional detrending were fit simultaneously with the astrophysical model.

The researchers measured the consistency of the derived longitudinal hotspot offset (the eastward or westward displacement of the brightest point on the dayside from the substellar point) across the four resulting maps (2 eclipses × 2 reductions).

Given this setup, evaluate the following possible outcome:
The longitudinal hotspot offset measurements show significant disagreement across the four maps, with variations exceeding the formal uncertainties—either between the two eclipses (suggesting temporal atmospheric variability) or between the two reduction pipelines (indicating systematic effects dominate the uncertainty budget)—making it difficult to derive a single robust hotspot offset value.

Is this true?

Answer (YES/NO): YES